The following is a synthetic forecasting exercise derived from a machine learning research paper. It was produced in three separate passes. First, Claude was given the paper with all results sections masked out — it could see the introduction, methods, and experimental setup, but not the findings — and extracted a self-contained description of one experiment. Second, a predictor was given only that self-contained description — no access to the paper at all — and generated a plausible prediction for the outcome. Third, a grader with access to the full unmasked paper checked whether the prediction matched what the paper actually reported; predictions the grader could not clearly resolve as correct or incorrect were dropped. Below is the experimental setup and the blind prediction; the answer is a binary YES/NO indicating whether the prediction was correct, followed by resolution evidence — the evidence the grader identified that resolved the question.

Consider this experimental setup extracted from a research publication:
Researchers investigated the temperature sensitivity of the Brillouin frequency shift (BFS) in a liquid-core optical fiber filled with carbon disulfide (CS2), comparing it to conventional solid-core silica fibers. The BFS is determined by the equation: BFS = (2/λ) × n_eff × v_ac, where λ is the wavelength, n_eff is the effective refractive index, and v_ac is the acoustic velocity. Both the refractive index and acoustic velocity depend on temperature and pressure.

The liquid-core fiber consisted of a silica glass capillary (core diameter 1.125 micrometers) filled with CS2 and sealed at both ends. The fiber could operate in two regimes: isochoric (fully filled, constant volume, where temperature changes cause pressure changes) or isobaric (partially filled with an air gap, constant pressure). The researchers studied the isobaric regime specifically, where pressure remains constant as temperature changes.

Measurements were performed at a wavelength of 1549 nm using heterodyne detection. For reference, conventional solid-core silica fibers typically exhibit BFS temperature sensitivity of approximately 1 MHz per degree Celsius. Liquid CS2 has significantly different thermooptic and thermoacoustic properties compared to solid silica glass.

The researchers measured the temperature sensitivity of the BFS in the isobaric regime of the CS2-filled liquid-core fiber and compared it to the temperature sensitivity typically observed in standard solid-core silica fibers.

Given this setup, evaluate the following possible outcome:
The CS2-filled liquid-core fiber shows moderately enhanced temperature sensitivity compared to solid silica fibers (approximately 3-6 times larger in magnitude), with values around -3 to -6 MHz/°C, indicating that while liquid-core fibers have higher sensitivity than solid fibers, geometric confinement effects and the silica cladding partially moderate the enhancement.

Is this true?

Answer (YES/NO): NO